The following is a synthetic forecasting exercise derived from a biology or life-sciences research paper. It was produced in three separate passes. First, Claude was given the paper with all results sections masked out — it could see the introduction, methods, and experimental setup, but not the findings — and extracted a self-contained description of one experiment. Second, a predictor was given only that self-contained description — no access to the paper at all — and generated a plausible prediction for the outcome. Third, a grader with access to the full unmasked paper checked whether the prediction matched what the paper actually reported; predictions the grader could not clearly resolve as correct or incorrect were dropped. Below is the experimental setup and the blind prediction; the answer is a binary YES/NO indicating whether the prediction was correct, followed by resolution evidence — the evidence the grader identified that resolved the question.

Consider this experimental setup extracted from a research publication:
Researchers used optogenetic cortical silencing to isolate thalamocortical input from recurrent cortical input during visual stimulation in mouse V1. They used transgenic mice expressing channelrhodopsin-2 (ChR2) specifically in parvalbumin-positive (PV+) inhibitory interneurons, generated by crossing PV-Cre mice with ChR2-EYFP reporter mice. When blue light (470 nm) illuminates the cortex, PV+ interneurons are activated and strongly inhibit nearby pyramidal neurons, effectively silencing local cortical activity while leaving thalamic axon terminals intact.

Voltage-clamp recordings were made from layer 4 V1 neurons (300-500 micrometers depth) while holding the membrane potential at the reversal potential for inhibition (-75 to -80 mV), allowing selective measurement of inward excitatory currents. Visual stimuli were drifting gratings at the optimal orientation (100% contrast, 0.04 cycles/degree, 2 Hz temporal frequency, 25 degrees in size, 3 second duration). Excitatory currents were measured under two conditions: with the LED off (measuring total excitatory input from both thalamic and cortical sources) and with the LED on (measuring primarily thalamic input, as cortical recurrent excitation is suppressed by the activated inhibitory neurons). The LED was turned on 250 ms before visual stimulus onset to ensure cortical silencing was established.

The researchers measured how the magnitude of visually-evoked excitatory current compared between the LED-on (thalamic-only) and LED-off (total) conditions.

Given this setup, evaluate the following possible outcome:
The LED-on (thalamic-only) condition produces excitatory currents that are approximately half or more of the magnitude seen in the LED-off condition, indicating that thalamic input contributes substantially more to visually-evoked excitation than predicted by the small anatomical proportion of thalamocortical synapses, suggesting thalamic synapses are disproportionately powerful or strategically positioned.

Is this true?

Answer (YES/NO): NO